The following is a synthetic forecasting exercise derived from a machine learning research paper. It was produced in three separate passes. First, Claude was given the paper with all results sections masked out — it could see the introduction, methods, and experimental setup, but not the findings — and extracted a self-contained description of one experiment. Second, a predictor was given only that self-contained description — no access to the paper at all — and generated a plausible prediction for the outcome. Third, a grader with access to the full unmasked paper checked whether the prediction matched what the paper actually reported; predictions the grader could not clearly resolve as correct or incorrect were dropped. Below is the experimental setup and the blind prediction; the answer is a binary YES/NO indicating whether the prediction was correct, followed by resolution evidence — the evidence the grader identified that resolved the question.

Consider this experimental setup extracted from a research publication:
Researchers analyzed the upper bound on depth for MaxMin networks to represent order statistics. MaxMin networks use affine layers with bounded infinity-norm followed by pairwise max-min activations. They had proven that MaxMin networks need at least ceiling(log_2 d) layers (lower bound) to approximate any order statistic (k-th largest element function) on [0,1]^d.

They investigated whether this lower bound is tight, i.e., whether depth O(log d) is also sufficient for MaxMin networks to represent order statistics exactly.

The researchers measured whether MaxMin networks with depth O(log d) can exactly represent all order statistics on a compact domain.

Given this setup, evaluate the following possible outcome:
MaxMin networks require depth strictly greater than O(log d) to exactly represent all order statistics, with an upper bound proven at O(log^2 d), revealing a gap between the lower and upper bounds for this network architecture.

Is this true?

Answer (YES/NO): NO